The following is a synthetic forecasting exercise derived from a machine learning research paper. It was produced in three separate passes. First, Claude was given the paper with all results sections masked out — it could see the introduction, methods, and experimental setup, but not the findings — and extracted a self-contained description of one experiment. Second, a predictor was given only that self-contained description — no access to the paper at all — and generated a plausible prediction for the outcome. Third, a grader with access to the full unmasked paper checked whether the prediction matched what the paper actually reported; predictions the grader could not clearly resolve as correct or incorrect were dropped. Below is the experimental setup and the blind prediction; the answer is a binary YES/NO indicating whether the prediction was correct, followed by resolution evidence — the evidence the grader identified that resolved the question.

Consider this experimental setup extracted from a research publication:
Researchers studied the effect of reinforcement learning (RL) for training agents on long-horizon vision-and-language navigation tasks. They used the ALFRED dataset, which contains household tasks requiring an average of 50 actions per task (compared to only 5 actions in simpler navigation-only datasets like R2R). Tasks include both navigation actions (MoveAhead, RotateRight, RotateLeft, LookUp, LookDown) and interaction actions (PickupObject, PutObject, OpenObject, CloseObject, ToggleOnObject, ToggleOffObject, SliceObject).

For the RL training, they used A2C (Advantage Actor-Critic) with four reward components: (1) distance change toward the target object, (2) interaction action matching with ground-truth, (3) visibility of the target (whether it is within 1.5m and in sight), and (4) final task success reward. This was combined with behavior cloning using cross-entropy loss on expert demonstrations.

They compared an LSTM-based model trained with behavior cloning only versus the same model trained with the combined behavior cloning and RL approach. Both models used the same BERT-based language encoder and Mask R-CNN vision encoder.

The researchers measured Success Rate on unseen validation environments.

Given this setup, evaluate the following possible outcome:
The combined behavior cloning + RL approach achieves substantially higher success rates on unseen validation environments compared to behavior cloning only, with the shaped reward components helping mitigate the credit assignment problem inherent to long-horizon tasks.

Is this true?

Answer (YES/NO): YES